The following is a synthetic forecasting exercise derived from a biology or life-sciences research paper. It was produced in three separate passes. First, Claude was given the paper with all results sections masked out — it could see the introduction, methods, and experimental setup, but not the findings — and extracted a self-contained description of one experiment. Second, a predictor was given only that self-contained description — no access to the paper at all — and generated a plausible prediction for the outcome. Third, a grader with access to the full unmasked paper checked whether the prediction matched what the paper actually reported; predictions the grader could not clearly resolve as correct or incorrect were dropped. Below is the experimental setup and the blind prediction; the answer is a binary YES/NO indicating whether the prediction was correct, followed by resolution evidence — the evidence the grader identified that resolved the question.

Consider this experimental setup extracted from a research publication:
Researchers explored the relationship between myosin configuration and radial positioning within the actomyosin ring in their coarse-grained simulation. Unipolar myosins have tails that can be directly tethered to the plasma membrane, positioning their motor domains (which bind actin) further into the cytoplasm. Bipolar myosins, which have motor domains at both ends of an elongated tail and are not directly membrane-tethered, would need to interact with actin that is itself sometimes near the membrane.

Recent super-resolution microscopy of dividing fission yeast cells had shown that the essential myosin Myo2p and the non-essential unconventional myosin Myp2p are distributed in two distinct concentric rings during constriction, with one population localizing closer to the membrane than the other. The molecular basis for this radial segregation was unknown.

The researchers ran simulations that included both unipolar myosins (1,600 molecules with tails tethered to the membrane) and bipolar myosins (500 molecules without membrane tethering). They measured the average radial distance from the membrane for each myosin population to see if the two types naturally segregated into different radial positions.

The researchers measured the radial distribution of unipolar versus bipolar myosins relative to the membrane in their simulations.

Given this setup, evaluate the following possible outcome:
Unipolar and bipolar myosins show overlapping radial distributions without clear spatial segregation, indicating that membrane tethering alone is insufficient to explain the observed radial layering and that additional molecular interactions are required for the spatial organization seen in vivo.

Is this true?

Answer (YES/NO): NO